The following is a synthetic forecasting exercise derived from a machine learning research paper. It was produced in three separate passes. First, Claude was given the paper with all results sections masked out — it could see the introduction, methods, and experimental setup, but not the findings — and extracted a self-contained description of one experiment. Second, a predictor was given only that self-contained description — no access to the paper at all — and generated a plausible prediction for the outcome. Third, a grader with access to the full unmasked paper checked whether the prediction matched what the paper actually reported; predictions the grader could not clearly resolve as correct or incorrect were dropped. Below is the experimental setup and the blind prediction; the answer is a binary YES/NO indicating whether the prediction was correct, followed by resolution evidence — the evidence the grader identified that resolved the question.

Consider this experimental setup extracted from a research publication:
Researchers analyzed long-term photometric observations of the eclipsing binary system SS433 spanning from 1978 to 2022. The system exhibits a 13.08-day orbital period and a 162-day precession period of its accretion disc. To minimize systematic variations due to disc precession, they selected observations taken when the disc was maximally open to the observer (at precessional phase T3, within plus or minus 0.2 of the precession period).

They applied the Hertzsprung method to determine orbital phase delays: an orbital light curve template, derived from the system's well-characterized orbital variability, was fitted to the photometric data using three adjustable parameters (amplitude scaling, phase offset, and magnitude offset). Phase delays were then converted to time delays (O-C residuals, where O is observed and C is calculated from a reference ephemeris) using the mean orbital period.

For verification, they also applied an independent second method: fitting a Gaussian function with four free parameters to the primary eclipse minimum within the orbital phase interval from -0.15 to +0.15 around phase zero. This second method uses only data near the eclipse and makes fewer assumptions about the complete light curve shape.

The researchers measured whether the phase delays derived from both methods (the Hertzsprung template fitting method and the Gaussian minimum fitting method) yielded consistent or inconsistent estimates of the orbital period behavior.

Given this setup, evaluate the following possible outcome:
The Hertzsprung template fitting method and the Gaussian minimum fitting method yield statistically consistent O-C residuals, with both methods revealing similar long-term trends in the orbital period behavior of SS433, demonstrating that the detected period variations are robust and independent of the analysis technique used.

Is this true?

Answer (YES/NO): YES